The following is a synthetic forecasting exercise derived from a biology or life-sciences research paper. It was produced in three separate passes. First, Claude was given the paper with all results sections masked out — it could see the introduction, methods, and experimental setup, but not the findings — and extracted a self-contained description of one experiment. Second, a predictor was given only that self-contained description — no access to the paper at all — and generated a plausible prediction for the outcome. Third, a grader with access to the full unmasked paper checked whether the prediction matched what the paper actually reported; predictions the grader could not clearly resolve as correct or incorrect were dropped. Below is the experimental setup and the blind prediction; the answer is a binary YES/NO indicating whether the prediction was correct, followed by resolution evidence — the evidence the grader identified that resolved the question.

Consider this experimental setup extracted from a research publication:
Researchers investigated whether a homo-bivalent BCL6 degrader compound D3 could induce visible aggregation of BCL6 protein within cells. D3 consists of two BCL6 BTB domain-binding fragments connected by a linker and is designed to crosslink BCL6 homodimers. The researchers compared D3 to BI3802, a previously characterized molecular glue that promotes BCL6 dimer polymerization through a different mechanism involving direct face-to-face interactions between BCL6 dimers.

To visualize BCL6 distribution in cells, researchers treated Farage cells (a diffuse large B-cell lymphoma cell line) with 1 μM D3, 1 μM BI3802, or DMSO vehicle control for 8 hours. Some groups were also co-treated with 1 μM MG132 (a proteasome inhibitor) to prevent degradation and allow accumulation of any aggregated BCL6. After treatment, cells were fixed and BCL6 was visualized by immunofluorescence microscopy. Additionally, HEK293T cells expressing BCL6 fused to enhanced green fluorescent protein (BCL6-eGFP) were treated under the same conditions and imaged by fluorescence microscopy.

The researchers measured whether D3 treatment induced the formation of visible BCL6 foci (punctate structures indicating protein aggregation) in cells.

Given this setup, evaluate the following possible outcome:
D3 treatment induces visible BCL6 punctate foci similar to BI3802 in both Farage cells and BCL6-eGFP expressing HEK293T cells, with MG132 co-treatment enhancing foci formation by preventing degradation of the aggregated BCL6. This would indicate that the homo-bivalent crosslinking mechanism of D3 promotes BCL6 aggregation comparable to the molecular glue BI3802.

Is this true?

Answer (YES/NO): YES